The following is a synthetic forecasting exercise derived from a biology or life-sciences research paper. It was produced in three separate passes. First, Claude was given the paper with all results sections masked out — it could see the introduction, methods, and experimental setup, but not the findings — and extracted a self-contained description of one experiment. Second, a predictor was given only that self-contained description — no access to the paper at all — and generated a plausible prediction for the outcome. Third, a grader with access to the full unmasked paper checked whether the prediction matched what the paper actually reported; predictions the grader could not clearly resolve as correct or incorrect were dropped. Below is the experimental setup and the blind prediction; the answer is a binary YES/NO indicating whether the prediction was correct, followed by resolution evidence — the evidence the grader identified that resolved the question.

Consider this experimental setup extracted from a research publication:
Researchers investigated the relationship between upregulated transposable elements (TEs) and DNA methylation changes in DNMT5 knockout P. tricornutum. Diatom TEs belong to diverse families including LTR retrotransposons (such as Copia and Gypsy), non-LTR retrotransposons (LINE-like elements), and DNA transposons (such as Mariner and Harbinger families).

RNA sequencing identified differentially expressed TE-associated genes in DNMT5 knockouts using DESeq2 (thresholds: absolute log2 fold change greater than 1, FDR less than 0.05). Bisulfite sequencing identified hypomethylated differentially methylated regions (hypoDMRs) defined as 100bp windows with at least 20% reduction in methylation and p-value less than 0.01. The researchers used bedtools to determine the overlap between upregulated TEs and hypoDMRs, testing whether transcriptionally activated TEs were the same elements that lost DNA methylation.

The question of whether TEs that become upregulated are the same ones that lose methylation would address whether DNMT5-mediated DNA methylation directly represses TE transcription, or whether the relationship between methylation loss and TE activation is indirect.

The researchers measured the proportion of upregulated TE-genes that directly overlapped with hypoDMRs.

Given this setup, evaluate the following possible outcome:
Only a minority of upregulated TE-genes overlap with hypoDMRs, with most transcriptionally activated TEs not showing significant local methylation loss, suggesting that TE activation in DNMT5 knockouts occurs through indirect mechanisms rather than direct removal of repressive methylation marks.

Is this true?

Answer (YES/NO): NO